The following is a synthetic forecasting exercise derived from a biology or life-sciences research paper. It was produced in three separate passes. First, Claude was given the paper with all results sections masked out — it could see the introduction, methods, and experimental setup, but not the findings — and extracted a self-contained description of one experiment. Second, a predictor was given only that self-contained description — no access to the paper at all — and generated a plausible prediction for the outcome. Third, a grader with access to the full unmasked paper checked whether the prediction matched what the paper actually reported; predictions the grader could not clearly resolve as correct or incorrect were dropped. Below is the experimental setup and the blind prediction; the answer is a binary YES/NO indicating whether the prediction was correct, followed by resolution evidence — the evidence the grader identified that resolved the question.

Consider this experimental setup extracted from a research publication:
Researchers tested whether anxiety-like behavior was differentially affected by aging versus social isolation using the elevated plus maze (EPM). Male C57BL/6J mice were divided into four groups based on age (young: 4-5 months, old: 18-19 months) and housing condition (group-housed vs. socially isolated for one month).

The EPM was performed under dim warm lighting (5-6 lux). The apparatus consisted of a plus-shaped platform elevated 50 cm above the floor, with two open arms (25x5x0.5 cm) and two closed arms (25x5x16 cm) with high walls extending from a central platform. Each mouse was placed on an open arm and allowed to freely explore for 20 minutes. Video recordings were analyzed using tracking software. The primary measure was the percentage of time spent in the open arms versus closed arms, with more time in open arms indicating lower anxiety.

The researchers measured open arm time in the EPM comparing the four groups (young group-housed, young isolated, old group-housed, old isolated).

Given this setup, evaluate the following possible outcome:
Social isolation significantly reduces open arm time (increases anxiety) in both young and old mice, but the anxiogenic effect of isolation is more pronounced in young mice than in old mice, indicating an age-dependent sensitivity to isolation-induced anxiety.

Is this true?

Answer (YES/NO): NO